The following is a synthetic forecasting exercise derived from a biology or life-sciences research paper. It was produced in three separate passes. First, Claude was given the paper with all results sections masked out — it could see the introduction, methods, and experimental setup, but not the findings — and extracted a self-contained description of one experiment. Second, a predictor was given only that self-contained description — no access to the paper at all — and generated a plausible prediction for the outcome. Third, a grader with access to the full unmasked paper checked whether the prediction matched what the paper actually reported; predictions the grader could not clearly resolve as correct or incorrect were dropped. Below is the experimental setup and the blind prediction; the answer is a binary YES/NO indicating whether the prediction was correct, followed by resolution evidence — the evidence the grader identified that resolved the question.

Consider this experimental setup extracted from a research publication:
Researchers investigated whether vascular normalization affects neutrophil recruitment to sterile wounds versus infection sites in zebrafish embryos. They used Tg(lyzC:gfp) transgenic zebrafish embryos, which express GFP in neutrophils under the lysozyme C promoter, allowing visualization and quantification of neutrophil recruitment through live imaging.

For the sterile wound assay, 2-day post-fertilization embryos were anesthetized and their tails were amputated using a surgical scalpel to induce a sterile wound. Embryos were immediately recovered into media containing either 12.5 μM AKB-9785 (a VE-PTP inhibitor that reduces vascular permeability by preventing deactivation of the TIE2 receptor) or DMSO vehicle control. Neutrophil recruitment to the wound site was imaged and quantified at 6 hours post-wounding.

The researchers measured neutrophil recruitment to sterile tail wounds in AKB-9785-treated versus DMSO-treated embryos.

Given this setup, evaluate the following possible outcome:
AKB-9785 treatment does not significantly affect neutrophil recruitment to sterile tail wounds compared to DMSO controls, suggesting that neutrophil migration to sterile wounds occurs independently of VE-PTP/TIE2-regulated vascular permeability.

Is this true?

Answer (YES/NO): YES